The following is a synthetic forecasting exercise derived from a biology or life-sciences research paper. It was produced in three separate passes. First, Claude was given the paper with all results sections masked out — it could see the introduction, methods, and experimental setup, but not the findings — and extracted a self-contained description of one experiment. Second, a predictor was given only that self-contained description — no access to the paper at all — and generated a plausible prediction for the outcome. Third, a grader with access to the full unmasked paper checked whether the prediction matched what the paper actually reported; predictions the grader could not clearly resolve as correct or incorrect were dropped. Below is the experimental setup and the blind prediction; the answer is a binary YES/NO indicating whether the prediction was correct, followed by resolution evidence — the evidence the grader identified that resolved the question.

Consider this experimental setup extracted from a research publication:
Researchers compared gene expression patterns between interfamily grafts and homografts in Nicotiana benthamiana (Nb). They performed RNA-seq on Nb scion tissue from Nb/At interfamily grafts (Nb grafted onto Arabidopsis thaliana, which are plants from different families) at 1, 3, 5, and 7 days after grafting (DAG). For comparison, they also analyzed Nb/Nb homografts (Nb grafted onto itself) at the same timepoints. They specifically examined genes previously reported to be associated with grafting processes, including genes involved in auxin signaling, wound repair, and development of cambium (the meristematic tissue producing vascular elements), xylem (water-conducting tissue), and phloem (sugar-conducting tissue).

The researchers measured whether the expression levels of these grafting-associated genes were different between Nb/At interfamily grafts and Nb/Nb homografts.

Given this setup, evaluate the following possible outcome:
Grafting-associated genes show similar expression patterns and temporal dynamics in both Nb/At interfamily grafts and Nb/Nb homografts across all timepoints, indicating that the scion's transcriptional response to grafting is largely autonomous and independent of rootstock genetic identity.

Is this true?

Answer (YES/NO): NO